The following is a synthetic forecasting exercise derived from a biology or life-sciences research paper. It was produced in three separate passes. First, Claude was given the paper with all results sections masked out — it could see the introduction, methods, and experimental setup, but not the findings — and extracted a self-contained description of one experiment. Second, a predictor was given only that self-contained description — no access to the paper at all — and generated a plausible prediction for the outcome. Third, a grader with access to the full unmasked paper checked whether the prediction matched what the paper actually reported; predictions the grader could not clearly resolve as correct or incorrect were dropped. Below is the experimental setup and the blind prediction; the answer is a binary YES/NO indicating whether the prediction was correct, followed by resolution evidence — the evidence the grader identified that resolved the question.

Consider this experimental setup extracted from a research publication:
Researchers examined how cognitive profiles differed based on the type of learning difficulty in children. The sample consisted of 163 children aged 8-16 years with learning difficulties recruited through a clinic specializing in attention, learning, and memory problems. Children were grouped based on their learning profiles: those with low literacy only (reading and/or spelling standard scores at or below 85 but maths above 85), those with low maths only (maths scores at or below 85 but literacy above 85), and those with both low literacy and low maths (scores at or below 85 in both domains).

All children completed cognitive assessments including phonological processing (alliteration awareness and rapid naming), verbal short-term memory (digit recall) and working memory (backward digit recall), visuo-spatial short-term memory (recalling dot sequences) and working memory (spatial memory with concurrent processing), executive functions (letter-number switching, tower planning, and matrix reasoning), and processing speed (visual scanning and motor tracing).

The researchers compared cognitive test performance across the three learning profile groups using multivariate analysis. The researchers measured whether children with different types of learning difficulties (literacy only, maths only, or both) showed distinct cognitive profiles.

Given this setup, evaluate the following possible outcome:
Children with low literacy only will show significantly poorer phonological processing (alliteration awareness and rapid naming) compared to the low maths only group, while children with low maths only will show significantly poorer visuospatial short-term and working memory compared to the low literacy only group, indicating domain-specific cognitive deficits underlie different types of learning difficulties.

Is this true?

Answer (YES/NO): NO